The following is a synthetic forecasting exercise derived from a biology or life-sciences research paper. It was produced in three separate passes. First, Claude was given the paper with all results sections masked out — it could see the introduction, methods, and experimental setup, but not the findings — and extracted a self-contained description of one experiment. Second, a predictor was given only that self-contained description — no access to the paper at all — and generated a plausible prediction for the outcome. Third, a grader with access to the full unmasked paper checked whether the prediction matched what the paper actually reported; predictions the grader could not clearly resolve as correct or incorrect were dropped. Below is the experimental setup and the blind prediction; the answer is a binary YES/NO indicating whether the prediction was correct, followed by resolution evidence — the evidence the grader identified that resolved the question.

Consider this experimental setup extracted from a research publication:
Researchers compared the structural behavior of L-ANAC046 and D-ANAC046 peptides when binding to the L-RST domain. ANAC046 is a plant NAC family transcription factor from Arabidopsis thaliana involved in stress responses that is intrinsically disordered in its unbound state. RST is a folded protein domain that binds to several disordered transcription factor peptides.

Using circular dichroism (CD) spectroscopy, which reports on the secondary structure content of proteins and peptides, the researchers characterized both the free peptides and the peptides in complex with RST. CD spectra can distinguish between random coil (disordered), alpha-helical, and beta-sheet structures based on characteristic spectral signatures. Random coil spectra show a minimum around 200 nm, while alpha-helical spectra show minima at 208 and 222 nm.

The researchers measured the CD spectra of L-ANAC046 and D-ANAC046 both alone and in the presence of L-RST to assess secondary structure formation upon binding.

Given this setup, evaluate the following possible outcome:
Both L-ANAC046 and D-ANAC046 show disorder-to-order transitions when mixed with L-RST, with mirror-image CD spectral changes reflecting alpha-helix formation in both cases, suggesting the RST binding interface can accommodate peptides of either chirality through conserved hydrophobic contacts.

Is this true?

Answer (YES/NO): NO